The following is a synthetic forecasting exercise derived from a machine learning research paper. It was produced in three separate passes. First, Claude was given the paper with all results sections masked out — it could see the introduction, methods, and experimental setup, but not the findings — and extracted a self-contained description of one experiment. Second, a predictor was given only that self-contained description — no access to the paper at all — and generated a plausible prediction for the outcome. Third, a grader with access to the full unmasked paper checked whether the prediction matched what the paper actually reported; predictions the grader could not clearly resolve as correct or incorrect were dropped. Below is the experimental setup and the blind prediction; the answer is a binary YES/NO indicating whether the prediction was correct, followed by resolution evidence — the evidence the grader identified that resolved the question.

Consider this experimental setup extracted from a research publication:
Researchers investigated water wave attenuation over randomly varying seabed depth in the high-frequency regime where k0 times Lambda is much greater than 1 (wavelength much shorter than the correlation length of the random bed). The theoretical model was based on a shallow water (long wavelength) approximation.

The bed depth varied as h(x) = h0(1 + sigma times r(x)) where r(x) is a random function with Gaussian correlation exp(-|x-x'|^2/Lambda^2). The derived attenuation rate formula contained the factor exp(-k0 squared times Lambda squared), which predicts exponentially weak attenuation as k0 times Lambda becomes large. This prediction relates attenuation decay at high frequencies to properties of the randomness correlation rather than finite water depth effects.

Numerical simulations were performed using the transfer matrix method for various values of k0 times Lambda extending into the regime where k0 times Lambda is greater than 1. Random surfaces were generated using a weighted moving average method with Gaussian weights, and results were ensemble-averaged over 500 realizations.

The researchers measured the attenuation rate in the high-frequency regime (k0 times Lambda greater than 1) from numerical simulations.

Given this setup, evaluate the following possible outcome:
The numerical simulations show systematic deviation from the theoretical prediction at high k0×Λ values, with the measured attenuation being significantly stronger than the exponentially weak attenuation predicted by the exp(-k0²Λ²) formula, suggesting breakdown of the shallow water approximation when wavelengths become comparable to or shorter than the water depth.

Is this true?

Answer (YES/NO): NO